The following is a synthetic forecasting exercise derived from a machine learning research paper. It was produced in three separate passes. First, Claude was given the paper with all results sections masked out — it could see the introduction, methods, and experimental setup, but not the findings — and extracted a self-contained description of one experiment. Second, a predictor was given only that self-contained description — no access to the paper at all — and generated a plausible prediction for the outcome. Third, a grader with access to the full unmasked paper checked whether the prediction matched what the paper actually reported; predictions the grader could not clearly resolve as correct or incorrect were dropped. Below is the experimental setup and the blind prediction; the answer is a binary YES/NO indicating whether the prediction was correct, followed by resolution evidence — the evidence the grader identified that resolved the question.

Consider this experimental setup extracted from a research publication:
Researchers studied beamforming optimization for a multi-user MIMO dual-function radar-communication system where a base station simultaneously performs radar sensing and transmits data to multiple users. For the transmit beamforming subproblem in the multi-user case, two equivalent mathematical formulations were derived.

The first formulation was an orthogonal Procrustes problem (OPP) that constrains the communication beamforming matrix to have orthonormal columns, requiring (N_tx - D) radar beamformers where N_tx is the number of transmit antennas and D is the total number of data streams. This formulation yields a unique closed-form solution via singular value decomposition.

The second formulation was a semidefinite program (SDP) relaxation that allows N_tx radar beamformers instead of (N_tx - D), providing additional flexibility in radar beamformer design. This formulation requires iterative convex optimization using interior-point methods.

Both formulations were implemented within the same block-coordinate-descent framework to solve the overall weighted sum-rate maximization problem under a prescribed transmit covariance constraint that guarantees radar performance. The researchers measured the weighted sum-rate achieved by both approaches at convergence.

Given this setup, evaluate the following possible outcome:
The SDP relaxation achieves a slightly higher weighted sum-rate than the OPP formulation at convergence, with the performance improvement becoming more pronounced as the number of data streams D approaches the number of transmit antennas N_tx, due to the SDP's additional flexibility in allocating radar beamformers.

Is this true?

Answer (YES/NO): NO